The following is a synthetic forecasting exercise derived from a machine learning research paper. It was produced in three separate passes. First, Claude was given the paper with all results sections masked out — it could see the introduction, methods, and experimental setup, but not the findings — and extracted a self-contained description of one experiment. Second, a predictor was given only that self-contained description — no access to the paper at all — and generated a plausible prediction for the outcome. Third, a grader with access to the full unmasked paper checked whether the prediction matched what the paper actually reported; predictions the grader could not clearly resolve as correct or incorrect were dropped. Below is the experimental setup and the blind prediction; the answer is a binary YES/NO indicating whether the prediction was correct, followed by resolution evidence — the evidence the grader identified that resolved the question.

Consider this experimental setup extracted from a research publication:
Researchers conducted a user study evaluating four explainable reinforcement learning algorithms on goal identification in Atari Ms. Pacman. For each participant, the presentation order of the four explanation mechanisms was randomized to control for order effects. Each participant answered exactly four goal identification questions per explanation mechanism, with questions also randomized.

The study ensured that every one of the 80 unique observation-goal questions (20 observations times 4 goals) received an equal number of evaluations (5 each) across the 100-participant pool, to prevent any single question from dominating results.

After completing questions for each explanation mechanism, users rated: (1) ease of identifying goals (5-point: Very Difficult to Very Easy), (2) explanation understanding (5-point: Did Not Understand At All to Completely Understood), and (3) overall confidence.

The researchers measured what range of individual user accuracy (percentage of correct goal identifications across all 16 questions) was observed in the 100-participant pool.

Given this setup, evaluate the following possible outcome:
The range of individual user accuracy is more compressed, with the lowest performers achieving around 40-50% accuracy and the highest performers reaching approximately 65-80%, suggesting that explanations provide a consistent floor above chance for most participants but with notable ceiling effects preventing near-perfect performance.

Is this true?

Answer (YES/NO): NO